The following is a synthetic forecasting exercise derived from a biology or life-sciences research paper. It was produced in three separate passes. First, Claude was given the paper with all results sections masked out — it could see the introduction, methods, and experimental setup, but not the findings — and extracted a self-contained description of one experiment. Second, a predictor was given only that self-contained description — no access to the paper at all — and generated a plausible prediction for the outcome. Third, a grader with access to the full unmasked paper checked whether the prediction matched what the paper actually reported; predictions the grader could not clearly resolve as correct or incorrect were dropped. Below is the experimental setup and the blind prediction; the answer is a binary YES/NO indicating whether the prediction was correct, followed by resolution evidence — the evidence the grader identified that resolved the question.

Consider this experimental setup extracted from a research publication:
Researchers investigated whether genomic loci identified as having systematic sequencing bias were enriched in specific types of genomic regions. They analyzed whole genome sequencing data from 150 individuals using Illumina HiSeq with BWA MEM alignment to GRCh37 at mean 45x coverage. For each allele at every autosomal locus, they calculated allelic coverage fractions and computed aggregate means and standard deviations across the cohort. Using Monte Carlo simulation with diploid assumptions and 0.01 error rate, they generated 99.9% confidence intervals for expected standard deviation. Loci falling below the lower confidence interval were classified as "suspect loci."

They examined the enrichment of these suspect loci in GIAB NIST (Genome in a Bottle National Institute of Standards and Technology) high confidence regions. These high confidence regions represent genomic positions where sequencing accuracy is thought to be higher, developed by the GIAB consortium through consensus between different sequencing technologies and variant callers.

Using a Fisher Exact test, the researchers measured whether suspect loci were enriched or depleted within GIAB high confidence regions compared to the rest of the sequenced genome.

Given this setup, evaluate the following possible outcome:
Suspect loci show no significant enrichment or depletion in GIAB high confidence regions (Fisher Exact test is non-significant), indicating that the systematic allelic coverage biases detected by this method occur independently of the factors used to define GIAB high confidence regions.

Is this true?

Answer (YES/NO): NO